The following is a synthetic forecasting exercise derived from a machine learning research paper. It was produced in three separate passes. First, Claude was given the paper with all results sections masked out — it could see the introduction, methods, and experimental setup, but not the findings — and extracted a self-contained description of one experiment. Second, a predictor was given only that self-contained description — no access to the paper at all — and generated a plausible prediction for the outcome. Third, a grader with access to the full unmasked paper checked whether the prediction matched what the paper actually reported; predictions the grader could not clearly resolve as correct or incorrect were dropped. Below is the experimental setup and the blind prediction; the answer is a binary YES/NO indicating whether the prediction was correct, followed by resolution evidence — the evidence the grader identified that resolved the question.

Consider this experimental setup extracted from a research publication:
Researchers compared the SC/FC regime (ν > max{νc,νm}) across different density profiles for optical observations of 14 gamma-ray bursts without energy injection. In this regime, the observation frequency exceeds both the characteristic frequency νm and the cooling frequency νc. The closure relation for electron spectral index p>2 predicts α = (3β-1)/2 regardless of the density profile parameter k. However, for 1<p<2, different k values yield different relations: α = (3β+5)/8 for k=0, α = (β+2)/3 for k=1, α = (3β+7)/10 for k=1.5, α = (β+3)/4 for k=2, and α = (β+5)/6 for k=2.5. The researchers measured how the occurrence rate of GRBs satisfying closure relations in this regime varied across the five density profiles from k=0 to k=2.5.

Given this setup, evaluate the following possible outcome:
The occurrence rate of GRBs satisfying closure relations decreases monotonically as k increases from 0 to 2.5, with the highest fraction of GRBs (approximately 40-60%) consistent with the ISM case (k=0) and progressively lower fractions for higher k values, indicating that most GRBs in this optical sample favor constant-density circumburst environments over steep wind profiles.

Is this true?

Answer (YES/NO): NO